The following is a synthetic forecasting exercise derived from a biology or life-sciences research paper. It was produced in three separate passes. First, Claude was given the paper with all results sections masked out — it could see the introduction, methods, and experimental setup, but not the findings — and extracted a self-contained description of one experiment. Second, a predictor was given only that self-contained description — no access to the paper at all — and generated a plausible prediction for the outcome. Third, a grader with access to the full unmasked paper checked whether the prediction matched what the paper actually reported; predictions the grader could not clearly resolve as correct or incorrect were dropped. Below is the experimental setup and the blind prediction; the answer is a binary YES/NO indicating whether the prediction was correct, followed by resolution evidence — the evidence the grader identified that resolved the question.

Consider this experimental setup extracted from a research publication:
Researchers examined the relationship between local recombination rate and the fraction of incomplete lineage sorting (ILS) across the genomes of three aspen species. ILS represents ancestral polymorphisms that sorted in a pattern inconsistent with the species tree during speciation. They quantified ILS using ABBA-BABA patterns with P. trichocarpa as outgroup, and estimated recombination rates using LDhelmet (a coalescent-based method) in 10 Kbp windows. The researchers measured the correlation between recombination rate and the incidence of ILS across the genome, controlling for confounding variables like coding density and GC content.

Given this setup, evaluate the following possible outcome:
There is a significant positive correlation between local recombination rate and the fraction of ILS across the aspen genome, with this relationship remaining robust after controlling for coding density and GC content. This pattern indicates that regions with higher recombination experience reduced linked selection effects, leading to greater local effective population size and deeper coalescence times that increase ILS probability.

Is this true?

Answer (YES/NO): YES